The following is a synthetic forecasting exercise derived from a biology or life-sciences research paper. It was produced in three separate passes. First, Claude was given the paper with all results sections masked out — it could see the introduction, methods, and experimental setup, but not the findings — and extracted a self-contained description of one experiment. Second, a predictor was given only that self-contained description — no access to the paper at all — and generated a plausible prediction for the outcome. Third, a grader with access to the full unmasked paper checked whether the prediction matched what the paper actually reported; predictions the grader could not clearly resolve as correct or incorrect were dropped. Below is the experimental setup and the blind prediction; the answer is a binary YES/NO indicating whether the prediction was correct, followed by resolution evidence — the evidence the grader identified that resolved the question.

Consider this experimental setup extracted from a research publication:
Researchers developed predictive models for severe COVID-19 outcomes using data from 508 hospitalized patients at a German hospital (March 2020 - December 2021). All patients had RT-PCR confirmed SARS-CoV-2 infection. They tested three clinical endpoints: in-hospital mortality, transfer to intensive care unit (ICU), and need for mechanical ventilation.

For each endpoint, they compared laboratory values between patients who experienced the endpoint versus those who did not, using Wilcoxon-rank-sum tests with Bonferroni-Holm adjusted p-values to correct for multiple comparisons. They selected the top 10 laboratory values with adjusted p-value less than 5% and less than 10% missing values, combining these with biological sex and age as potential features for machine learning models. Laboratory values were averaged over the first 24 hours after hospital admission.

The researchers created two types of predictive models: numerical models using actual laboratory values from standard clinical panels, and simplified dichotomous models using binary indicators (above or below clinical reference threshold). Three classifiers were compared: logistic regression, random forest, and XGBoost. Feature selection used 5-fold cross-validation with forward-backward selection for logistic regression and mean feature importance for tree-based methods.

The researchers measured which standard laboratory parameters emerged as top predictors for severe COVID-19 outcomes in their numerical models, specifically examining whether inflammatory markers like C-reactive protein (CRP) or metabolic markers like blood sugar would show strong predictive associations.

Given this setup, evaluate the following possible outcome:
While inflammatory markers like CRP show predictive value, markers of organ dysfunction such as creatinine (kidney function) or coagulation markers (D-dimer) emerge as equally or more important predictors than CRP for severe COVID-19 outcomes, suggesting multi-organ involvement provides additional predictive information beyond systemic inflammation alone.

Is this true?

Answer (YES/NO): NO